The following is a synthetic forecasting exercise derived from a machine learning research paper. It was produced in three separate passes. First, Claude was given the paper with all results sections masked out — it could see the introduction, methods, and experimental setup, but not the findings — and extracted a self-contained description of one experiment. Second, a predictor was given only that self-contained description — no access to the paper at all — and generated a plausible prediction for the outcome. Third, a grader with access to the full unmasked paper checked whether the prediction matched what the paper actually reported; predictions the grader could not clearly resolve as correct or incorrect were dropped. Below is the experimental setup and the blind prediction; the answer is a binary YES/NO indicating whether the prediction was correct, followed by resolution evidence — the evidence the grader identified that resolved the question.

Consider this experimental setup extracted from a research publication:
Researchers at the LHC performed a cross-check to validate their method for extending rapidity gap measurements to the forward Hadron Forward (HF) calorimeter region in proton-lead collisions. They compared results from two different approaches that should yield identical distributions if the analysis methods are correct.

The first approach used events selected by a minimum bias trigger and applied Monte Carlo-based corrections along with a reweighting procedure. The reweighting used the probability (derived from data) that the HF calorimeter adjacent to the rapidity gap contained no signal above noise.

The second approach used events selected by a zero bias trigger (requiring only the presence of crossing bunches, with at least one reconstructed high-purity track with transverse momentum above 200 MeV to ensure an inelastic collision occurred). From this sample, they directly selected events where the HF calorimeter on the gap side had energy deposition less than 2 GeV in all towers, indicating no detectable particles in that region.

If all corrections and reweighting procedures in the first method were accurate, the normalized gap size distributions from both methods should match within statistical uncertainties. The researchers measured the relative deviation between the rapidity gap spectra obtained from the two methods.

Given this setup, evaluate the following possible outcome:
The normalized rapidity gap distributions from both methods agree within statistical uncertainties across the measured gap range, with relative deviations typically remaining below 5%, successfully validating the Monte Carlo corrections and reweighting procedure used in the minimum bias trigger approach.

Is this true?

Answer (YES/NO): NO